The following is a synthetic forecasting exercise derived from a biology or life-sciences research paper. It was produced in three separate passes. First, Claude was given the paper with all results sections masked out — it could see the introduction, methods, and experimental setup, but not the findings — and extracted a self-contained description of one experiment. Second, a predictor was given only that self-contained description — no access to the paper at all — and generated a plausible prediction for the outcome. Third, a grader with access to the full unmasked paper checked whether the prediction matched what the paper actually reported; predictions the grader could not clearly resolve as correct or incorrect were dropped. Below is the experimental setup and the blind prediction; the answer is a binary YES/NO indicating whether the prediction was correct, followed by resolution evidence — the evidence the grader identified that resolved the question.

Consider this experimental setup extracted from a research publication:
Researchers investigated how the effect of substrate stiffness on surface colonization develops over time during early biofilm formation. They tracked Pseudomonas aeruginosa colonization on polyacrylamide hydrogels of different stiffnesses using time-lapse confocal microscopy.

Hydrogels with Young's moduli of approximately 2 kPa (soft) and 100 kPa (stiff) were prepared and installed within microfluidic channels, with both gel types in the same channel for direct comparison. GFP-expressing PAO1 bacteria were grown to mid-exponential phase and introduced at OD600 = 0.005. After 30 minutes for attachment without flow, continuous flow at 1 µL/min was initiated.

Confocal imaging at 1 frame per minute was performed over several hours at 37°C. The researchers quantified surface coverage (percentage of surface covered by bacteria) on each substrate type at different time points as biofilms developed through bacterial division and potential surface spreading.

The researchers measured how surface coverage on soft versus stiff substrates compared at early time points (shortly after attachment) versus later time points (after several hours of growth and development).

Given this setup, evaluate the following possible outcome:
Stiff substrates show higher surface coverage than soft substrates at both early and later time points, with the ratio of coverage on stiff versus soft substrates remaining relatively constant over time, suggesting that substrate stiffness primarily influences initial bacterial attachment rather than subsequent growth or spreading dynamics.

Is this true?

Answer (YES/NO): NO